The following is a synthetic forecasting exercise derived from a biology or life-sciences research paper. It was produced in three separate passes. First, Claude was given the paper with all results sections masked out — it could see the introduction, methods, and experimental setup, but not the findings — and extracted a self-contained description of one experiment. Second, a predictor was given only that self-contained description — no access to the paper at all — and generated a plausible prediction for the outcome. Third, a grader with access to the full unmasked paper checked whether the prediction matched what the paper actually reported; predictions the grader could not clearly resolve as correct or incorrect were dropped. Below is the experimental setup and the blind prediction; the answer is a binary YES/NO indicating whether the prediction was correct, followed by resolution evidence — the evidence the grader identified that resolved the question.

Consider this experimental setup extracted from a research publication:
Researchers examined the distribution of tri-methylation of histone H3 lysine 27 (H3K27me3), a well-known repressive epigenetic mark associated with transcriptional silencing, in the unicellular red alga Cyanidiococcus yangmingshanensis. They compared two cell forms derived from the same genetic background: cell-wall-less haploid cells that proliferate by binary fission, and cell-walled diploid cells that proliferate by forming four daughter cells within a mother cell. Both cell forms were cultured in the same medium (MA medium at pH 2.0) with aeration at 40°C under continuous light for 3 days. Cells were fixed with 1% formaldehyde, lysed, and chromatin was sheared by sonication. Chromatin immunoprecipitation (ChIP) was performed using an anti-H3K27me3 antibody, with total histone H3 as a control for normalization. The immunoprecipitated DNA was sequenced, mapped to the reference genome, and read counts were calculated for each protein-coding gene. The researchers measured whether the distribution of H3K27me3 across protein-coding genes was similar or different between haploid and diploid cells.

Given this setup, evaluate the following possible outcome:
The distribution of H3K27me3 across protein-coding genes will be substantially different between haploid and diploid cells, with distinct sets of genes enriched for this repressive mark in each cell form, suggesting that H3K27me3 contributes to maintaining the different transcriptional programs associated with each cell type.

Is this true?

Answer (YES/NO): YES